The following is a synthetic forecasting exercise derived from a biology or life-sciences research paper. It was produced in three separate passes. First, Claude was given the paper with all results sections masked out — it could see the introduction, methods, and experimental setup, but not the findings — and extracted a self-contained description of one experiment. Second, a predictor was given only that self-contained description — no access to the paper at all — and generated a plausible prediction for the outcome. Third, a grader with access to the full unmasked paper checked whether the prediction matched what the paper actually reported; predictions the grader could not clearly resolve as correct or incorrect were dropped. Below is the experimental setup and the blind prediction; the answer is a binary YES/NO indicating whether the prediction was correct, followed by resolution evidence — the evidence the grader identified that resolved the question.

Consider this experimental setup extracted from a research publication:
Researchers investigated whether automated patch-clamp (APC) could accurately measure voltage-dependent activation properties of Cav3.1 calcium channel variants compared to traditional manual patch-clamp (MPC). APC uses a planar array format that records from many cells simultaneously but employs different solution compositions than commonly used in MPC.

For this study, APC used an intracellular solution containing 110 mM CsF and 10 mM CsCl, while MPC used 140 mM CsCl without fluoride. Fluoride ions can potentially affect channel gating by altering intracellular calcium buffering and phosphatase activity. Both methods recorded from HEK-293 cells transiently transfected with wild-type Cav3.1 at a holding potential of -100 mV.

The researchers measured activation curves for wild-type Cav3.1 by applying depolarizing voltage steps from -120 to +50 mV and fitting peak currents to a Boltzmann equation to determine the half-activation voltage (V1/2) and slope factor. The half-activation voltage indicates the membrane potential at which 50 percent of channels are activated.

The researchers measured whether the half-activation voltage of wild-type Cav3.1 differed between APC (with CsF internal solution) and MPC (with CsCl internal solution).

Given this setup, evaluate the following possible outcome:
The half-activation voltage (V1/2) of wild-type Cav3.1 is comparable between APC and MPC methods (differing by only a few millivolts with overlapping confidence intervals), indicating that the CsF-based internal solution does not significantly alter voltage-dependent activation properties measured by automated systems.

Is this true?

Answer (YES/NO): NO